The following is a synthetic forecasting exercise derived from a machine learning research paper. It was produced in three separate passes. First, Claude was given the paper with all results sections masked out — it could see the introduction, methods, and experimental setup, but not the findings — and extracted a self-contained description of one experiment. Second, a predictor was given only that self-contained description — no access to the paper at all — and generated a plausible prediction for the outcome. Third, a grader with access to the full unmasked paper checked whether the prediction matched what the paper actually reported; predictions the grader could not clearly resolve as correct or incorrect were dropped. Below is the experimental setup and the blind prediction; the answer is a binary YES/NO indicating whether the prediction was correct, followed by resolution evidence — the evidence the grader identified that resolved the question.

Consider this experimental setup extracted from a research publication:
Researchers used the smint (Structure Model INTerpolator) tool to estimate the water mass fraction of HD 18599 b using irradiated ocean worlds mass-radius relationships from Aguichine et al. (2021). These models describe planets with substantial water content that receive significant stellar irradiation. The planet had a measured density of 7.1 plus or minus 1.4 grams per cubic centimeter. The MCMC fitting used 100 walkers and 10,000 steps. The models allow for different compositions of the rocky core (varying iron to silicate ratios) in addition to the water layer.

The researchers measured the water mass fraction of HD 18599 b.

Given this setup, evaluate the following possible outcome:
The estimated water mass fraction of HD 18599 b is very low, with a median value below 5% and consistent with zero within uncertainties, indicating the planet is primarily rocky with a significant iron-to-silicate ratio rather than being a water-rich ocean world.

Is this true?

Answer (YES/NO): NO